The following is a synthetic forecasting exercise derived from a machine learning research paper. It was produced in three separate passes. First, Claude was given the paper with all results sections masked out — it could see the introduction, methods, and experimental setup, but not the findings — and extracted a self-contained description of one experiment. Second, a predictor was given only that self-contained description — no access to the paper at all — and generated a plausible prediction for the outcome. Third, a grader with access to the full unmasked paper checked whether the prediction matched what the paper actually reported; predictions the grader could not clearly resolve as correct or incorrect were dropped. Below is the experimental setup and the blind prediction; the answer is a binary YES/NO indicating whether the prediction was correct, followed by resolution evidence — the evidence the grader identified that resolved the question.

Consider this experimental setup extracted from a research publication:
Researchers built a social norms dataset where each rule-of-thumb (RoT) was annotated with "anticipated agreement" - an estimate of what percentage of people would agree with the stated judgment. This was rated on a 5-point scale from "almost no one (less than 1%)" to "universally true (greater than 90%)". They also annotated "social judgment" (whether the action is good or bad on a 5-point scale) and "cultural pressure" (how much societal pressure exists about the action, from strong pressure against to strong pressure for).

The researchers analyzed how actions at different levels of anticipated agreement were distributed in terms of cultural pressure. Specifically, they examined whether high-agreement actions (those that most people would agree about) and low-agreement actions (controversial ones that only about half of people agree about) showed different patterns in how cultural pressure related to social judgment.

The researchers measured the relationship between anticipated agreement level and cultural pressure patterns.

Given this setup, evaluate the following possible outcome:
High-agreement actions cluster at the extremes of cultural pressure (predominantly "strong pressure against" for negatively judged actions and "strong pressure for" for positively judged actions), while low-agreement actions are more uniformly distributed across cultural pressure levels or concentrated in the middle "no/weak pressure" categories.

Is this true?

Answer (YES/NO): NO